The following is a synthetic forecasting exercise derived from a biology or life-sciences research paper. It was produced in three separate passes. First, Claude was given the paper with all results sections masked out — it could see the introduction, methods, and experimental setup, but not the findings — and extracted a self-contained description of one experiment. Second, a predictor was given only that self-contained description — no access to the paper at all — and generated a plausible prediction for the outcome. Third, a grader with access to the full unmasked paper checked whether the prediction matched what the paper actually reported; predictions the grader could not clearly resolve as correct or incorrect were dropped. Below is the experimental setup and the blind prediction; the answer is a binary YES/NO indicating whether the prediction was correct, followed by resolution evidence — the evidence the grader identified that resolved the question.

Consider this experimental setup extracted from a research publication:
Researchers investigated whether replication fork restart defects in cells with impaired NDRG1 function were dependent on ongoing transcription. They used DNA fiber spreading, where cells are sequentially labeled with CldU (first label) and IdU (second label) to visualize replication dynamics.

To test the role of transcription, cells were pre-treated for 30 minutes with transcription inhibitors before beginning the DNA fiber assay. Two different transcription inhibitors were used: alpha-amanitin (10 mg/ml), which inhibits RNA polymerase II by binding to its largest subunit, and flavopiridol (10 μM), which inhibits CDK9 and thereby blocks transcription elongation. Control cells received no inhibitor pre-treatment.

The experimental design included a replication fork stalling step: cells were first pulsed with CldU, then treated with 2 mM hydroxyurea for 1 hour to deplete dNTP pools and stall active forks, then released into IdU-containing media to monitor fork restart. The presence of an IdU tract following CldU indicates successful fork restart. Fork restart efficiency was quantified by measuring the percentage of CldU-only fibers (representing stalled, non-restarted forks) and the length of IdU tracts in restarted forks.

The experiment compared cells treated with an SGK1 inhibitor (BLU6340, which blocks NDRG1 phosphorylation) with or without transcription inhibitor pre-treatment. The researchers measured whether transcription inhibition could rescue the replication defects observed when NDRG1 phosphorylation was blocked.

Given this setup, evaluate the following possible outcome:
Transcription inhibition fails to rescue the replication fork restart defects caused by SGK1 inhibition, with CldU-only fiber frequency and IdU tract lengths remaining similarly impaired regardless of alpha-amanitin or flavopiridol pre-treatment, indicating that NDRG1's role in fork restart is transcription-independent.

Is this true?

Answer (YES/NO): NO